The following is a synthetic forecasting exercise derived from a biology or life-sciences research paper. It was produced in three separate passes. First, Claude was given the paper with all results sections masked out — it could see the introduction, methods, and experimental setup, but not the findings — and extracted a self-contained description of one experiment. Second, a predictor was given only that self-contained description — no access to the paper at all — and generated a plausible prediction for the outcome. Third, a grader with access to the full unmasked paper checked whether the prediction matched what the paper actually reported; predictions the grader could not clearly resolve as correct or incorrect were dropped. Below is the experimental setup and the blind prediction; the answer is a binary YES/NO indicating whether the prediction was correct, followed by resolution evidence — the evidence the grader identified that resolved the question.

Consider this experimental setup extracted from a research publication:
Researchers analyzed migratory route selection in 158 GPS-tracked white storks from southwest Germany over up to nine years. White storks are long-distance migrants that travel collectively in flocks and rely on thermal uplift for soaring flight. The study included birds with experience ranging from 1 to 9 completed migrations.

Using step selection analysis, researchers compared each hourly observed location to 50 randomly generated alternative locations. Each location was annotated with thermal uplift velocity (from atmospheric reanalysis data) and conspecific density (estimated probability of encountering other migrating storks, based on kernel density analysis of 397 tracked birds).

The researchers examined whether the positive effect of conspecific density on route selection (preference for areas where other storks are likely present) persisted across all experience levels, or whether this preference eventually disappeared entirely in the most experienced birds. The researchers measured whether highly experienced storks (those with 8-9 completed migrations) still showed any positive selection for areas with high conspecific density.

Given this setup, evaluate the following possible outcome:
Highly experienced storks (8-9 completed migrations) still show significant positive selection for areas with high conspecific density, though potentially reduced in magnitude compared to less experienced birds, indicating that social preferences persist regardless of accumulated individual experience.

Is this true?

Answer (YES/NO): YES